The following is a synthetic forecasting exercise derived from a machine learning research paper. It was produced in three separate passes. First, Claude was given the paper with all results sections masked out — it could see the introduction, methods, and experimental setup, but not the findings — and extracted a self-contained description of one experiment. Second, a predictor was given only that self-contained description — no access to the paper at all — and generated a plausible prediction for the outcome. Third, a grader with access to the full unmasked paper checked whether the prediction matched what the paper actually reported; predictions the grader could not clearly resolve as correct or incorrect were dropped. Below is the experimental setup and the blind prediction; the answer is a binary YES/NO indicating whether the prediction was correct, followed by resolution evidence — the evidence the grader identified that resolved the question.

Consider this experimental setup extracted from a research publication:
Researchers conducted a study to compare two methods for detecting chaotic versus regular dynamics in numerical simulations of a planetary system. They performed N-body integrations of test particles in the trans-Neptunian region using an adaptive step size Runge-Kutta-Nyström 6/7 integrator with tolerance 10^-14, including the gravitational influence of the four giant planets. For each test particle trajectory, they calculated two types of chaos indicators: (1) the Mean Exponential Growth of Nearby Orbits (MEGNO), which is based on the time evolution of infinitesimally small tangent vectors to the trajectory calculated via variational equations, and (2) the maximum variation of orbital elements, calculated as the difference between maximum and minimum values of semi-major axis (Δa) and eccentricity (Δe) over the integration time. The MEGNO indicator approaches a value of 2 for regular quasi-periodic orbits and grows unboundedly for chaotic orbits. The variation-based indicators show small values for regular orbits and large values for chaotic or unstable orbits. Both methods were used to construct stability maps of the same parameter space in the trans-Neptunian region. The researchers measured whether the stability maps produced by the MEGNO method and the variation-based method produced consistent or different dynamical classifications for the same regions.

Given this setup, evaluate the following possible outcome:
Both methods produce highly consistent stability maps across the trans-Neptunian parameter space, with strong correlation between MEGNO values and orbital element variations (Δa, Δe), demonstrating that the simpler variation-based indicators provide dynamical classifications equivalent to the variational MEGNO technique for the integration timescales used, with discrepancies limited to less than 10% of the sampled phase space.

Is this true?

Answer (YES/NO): YES